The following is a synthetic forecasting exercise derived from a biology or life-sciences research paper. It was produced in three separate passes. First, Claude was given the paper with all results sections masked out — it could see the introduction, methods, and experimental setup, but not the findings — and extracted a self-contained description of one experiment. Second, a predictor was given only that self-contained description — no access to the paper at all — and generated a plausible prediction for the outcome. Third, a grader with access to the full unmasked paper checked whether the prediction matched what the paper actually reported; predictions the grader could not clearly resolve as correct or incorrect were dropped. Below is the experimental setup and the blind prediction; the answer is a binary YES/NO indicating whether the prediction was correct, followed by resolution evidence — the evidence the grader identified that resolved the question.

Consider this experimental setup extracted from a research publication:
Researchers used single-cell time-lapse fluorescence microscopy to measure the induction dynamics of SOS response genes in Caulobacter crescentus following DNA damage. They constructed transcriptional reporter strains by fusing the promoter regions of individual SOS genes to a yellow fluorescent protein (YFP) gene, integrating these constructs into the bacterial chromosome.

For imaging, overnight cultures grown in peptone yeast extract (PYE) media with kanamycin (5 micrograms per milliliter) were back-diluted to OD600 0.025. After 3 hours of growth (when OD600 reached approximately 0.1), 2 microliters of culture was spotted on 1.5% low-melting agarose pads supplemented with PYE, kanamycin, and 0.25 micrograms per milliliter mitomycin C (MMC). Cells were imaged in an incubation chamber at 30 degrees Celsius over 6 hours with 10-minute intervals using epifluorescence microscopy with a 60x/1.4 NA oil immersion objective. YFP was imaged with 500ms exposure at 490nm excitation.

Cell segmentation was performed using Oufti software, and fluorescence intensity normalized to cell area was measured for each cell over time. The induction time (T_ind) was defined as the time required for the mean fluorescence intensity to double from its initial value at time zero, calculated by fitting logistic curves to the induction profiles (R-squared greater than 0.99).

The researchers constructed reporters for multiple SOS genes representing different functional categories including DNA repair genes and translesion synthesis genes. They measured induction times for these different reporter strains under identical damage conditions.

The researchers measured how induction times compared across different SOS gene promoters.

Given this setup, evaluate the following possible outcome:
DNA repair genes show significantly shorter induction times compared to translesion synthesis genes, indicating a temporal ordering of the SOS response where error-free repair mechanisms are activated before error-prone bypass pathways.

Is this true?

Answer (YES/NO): NO